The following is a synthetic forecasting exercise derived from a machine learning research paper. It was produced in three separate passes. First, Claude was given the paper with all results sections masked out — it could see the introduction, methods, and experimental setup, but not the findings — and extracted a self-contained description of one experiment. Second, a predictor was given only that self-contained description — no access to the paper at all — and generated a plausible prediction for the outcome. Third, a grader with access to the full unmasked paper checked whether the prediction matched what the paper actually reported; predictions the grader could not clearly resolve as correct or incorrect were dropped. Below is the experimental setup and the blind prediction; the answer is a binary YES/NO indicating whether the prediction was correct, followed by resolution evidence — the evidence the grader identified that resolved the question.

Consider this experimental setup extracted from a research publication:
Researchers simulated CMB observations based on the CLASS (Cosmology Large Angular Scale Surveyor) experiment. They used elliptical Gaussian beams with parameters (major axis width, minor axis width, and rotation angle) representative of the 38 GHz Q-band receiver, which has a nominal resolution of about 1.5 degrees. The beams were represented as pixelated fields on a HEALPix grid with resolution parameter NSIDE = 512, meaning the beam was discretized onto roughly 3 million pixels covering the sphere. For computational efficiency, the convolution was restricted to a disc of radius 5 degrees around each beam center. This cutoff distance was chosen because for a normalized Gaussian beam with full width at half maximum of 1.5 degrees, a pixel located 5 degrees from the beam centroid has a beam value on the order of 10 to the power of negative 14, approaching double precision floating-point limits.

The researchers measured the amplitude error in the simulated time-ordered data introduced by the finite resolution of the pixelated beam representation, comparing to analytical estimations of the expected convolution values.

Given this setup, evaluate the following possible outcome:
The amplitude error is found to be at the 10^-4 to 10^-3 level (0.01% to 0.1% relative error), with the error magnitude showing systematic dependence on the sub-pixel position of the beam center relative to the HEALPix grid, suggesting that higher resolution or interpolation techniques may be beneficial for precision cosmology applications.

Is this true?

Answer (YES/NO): NO